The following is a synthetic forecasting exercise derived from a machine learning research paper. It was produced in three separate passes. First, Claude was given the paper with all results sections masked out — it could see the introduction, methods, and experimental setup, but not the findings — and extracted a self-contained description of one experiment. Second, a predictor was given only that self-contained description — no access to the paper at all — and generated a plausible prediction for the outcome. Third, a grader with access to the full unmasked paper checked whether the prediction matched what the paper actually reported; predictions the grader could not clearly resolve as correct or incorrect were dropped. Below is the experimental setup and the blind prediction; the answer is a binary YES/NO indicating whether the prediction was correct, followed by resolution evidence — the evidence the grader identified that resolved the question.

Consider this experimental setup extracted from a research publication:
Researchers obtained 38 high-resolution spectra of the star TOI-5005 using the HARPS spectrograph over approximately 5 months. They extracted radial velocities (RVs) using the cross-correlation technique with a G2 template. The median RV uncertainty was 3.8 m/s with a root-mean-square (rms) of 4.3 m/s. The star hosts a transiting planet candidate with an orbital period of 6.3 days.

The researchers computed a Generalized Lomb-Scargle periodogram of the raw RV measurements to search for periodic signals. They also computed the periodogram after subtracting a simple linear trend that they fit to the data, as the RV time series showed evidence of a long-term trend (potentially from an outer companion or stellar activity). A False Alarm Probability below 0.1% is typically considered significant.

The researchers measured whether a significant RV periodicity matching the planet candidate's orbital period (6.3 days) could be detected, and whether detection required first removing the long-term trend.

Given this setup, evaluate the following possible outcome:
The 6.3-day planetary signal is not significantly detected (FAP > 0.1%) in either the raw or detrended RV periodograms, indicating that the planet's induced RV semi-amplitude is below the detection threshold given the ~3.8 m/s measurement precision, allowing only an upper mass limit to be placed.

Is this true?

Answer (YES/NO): NO